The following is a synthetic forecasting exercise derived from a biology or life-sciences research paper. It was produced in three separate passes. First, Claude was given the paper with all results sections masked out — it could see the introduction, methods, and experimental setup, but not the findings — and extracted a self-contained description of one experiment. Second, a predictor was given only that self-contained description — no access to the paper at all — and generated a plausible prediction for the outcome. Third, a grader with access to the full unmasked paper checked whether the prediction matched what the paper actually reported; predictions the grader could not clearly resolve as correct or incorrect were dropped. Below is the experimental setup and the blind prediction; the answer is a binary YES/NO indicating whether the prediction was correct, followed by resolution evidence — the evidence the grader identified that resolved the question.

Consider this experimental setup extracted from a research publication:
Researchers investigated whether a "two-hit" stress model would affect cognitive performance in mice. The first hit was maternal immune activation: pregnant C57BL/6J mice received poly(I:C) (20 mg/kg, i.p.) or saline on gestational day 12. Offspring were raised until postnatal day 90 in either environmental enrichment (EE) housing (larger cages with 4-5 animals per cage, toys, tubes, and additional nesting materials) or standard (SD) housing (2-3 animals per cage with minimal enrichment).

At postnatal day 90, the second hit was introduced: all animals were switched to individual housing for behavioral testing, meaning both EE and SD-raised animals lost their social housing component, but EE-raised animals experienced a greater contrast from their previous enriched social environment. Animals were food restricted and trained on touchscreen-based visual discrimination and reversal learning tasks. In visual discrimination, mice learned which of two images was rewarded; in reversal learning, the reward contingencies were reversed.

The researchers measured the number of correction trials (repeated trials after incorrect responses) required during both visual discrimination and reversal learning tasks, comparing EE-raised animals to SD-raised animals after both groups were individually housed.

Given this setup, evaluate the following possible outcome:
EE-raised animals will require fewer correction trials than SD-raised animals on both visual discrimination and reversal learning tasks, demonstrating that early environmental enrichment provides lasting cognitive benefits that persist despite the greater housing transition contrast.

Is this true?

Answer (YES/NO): NO